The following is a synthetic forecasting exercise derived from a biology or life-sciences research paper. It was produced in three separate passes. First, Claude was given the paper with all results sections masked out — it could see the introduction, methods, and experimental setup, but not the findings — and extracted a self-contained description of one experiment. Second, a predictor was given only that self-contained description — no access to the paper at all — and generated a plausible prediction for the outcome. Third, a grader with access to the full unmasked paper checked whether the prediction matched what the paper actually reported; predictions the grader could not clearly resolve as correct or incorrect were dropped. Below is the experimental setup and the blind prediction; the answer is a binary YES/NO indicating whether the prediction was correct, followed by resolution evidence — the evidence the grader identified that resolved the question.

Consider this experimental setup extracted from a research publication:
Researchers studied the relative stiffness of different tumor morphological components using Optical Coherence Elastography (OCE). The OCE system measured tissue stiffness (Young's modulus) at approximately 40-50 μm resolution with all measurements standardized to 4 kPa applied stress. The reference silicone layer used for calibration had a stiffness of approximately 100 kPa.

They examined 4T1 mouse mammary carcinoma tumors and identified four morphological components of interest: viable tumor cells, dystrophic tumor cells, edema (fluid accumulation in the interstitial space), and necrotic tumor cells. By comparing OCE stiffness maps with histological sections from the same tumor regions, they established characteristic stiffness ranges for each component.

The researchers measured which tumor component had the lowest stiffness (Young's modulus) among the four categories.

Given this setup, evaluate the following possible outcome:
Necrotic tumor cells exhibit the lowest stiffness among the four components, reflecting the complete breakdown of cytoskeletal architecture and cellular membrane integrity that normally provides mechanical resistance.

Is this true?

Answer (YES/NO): YES